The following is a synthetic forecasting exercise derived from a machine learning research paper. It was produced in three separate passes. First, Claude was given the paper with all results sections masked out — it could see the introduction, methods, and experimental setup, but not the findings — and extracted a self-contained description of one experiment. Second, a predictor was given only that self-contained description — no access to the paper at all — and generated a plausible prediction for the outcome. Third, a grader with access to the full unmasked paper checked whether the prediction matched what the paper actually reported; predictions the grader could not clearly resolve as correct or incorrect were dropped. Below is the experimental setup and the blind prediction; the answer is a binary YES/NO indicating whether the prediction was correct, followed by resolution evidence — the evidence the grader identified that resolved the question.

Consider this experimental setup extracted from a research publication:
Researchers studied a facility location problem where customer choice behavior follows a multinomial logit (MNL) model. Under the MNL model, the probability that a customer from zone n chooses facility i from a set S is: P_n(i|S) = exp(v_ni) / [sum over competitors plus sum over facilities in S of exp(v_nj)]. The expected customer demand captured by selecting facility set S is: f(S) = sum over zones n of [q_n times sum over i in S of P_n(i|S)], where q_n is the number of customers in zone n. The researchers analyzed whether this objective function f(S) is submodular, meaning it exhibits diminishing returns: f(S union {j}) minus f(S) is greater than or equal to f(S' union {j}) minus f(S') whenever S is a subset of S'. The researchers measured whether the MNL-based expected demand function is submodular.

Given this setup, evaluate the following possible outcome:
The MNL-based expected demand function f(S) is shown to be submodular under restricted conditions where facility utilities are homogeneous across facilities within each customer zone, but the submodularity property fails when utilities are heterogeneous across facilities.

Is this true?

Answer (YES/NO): NO